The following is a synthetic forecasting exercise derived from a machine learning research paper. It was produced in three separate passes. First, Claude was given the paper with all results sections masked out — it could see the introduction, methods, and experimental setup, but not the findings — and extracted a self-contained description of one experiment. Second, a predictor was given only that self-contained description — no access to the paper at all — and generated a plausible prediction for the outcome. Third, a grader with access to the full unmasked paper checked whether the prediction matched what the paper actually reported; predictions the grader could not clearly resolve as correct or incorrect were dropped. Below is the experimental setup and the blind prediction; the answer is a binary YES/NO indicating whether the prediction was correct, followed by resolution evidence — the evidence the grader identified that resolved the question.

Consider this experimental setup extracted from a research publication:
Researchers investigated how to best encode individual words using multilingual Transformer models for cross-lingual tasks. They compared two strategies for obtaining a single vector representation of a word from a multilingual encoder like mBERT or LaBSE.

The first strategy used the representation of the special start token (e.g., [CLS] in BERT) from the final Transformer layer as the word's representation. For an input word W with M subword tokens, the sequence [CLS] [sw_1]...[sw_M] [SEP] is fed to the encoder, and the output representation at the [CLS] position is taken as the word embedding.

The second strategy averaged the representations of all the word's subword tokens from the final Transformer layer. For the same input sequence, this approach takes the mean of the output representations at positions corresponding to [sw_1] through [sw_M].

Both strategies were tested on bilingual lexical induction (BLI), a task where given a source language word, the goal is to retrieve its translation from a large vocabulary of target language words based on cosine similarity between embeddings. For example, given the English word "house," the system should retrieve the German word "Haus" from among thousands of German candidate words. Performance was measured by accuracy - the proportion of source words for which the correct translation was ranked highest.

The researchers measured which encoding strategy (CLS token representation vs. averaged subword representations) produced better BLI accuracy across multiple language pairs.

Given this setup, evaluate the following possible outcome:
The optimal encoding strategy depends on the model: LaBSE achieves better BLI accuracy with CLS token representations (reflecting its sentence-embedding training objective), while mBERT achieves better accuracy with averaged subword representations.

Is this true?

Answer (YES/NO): NO